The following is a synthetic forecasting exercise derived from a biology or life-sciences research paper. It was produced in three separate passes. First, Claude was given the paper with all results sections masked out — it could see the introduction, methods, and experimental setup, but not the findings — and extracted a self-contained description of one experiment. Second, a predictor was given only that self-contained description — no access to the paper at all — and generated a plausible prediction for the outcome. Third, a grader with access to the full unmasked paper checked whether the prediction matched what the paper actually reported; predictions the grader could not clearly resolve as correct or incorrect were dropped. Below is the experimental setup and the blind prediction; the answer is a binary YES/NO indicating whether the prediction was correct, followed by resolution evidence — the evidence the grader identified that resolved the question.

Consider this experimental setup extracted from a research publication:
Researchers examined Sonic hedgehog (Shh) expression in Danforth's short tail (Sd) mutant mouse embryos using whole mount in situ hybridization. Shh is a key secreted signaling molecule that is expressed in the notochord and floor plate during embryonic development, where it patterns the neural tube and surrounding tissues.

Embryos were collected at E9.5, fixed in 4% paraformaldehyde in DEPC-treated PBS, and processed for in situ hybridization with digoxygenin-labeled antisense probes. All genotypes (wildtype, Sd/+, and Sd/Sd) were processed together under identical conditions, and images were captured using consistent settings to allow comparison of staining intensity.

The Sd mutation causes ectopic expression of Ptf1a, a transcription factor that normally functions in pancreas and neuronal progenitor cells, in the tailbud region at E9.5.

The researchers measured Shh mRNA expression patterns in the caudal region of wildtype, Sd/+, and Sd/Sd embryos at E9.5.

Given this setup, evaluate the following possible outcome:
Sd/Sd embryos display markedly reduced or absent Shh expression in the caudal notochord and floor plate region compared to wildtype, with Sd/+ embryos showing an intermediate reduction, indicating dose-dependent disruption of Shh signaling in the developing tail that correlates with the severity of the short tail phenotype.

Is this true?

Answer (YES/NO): YES